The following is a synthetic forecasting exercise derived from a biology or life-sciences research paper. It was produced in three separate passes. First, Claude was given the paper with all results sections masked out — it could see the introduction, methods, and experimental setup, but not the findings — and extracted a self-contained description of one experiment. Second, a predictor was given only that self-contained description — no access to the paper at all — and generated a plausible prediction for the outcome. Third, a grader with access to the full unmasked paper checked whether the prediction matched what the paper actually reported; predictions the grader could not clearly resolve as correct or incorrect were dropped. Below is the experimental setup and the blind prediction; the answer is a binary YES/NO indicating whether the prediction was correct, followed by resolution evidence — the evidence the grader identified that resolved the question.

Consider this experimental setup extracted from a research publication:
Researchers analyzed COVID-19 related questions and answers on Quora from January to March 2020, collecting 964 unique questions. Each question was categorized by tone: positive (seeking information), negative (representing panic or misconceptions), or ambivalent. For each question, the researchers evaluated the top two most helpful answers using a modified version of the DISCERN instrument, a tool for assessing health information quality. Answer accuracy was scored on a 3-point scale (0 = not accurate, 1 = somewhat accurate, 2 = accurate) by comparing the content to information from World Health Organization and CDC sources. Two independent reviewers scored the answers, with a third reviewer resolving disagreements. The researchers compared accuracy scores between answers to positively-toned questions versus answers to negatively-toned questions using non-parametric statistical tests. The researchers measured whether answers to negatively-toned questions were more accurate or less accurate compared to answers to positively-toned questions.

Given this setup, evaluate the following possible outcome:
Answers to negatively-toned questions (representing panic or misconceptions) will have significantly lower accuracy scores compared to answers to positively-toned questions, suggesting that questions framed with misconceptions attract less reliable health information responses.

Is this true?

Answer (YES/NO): YES